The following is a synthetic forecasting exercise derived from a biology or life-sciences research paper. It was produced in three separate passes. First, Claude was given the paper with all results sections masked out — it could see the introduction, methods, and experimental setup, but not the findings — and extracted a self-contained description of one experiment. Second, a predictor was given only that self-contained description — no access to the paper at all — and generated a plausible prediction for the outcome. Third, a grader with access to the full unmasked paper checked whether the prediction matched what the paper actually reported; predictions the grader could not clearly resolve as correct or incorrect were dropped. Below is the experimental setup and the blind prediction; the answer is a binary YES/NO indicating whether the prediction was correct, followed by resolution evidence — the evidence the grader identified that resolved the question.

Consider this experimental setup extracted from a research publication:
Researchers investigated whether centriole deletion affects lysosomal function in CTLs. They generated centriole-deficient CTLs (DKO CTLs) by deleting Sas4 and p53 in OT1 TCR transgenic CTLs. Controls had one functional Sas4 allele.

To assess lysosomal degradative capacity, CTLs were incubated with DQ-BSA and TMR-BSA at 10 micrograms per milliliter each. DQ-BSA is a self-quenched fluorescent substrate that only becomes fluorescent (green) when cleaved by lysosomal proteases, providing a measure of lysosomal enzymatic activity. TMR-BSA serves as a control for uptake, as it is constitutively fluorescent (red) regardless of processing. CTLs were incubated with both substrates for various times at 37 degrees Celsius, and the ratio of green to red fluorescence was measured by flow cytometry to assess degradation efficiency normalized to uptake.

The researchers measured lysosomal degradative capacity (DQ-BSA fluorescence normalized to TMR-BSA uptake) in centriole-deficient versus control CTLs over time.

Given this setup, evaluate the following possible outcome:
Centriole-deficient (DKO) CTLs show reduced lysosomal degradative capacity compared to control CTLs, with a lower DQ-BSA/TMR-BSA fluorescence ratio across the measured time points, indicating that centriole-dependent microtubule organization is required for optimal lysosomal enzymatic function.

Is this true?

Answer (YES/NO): YES